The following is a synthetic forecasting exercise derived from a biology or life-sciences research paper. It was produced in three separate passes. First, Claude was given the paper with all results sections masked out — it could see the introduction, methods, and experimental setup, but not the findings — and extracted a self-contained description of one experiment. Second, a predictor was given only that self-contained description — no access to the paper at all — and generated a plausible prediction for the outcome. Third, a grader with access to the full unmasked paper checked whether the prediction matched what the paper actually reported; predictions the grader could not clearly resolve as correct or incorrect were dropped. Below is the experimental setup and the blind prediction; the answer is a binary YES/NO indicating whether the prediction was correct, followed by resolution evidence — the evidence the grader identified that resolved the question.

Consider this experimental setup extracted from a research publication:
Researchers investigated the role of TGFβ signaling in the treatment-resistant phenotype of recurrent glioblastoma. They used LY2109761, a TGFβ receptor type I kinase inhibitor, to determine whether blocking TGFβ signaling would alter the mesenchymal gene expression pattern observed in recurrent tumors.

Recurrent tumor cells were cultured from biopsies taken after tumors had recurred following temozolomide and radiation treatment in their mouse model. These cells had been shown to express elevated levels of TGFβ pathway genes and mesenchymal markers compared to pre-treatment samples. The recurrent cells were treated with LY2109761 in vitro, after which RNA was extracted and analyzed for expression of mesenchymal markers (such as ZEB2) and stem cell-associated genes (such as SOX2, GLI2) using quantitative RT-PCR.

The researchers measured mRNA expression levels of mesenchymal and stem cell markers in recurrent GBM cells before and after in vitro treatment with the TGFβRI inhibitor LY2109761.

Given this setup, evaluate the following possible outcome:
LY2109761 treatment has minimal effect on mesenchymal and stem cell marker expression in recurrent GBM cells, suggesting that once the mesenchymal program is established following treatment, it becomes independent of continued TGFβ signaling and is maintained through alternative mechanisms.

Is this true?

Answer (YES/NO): NO